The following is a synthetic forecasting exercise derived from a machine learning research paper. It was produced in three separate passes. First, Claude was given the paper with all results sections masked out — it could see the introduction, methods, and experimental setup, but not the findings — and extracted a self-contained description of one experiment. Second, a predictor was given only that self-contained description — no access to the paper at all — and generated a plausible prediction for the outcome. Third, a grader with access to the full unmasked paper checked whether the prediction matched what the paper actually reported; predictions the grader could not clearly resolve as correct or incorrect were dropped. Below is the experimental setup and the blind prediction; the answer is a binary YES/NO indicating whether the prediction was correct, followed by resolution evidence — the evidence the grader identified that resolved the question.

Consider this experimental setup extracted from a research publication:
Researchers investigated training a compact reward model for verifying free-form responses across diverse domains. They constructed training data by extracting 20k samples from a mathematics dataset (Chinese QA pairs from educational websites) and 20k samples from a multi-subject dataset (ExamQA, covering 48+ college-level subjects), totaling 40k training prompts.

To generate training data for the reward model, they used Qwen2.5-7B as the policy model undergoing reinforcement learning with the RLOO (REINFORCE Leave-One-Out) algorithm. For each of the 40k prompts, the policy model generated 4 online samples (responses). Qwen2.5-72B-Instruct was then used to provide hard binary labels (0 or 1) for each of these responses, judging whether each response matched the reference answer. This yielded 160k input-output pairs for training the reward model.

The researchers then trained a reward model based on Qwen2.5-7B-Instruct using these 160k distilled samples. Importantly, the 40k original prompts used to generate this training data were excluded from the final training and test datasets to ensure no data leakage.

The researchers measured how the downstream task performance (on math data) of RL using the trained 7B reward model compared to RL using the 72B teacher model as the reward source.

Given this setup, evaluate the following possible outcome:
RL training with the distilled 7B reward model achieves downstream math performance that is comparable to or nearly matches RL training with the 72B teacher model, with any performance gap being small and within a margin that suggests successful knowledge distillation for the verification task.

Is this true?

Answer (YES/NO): YES